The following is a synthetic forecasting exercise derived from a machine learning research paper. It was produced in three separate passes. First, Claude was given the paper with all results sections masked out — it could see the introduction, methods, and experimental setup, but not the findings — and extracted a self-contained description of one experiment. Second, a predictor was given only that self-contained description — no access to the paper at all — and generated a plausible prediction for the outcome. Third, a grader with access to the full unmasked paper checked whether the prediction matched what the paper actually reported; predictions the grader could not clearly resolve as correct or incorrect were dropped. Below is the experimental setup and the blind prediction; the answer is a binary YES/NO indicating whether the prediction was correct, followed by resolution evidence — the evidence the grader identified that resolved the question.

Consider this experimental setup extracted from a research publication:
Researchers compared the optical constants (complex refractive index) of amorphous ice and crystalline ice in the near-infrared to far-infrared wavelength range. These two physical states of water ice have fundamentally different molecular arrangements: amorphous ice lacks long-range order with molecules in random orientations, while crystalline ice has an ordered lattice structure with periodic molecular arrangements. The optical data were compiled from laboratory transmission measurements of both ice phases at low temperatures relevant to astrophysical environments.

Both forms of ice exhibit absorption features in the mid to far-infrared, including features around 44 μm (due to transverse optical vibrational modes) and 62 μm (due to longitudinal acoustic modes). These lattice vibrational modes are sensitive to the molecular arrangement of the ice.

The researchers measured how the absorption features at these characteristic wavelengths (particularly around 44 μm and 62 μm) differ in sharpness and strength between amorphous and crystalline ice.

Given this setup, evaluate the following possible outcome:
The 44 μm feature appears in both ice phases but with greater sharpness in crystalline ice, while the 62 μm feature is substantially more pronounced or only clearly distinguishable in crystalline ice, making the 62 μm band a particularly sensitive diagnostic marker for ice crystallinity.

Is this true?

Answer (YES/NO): YES